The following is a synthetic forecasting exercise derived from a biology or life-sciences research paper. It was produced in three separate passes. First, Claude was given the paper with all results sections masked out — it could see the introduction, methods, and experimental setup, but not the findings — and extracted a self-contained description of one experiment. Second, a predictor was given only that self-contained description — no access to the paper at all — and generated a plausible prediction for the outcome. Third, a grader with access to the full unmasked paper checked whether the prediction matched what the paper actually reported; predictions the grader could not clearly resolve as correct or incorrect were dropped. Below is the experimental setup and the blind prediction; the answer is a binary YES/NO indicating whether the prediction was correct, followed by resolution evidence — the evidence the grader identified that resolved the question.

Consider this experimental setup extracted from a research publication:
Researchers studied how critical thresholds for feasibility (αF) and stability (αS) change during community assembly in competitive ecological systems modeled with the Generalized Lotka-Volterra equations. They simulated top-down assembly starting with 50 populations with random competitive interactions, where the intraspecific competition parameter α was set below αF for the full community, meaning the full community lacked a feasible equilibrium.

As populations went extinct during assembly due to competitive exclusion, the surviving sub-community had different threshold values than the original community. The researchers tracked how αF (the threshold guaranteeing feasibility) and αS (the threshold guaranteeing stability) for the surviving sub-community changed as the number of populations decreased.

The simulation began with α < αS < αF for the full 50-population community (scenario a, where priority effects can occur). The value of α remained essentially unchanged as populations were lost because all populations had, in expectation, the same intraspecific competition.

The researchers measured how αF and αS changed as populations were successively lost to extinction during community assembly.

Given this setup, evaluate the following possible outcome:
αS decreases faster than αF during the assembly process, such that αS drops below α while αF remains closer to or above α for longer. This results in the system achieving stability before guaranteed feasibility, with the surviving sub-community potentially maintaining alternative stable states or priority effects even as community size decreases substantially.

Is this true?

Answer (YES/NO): NO